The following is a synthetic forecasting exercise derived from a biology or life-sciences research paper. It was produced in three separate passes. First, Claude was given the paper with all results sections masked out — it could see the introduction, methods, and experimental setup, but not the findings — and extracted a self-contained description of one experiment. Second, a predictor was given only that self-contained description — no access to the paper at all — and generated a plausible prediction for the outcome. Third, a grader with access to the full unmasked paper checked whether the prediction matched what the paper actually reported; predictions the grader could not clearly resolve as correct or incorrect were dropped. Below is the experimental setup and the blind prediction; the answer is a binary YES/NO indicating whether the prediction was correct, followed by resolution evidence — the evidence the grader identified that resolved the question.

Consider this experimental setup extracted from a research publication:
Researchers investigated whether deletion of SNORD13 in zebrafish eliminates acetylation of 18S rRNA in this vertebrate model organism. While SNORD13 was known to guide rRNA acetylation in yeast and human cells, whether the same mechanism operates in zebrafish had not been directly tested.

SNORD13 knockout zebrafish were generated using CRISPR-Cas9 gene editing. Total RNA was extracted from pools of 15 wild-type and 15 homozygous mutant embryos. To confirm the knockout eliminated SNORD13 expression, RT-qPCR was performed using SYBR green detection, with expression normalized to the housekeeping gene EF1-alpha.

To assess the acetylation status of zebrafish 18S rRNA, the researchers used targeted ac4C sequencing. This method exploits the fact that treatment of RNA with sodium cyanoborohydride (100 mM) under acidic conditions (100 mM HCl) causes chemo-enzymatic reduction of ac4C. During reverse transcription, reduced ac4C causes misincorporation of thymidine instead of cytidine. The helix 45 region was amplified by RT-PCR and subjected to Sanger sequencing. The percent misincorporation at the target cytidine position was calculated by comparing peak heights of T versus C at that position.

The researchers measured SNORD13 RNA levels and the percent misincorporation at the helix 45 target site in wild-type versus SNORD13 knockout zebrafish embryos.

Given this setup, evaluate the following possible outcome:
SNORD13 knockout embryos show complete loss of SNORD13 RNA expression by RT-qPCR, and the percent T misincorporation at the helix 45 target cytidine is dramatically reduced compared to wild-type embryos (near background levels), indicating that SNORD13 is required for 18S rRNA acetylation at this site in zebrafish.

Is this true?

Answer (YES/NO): YES